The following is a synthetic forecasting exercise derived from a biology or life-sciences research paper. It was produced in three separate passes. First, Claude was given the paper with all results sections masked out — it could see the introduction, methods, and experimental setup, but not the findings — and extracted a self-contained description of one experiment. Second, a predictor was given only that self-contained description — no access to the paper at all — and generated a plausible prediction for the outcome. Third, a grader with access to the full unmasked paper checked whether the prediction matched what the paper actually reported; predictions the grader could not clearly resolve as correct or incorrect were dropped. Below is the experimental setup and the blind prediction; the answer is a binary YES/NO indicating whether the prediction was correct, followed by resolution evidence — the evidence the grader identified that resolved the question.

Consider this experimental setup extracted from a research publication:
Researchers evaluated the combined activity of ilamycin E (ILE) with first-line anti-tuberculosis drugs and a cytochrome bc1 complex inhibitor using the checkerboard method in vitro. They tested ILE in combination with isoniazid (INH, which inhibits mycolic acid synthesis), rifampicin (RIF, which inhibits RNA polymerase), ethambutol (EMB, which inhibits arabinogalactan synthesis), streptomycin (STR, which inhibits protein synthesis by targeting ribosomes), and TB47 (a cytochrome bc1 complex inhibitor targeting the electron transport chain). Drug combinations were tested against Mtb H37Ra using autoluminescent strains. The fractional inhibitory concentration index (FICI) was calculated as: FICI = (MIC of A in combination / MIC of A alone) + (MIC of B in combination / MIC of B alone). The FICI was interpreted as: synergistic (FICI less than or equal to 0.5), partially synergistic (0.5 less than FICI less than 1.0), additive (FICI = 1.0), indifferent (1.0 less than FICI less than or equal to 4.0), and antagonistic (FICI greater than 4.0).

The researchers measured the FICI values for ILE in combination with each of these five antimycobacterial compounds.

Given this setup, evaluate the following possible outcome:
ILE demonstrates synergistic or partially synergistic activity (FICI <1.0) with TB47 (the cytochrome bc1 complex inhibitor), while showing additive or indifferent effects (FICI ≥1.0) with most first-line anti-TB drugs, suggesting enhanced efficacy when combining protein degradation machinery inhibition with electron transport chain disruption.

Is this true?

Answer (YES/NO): NO